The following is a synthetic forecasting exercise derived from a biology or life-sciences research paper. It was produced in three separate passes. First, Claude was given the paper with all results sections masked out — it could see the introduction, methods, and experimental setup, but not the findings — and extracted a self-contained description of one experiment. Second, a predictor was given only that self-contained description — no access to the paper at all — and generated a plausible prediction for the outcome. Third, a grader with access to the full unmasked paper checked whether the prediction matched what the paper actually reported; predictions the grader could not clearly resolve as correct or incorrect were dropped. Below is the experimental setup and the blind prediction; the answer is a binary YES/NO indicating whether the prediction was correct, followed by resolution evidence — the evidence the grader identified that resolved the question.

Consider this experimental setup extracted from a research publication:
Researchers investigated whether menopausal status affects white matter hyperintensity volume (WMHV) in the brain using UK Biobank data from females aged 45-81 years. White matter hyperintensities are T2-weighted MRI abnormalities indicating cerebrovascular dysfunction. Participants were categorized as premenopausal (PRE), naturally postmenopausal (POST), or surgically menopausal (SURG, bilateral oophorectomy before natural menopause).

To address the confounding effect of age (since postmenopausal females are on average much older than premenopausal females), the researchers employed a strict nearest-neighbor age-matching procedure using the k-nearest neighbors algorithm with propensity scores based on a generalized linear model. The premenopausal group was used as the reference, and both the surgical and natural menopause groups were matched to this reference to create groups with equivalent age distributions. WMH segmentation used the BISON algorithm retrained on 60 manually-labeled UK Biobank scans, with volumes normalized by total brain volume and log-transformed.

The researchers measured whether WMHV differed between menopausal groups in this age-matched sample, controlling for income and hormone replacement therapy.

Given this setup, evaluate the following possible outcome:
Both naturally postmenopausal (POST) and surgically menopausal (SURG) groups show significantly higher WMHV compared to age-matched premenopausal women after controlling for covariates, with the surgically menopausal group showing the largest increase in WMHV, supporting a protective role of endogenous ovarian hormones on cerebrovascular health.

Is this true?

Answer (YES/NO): NO